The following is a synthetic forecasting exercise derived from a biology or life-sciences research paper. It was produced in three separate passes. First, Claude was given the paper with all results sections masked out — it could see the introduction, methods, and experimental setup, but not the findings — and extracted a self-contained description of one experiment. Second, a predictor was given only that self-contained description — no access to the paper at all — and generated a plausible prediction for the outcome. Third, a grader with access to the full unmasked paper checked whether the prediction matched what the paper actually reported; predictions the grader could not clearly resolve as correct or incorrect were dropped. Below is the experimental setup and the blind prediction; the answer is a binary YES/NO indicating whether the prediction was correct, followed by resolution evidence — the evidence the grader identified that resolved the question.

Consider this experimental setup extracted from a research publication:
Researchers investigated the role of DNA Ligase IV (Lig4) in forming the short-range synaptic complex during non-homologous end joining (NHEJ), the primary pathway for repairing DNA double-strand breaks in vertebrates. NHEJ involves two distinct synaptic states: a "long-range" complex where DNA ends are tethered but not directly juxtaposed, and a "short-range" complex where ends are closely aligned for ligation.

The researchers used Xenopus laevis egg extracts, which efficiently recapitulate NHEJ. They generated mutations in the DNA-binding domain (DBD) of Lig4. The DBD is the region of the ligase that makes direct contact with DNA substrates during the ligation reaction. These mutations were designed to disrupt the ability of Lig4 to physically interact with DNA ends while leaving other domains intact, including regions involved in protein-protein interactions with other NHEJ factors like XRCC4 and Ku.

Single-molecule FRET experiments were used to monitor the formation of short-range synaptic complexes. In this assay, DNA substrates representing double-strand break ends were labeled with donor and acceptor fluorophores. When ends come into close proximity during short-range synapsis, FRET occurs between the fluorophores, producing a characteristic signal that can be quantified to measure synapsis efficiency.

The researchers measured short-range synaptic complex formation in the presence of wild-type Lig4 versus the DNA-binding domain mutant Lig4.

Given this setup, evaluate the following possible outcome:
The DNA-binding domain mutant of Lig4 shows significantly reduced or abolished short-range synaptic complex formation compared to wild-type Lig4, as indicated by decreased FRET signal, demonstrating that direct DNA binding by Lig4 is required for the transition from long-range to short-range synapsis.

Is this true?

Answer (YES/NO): YES